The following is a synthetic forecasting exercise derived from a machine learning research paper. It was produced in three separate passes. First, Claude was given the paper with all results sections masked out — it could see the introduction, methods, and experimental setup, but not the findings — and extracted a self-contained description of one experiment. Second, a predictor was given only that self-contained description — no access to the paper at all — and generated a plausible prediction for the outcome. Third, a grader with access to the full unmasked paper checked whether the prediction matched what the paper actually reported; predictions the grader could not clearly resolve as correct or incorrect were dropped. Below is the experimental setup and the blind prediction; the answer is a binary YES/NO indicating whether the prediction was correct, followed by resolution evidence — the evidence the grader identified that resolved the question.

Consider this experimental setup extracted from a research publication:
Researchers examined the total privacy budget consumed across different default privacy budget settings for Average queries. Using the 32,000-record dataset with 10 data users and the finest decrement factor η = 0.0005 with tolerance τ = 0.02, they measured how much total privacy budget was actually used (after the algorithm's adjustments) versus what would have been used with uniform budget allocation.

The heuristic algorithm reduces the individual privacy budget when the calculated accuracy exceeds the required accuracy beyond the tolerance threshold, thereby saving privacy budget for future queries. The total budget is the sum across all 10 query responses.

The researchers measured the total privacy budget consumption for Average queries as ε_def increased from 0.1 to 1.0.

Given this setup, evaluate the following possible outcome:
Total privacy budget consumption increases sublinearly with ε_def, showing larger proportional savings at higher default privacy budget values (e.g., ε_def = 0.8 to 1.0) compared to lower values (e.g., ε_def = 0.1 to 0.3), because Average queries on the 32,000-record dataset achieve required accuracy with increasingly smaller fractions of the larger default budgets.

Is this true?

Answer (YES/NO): NO